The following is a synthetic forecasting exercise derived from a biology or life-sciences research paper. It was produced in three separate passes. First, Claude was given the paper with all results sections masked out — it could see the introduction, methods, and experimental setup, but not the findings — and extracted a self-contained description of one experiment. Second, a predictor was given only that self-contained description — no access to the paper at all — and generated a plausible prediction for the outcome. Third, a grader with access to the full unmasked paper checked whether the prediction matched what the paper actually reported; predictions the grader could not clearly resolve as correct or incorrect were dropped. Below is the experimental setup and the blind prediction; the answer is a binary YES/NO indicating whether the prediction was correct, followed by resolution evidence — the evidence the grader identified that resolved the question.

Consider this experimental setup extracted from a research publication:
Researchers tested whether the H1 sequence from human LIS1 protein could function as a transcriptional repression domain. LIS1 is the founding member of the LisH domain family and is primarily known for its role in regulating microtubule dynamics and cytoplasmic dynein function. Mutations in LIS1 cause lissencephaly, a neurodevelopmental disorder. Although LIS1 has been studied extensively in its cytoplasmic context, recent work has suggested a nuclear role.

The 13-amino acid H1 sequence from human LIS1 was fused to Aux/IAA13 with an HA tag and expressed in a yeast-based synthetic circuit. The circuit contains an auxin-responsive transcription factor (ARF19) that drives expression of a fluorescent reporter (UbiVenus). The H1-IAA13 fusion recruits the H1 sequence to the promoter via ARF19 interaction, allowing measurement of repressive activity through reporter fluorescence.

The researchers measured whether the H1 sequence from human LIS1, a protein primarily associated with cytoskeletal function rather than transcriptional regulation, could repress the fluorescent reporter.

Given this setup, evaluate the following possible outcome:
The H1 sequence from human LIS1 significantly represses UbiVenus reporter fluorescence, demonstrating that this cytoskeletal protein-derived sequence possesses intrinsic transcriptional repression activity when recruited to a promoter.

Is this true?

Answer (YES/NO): YES